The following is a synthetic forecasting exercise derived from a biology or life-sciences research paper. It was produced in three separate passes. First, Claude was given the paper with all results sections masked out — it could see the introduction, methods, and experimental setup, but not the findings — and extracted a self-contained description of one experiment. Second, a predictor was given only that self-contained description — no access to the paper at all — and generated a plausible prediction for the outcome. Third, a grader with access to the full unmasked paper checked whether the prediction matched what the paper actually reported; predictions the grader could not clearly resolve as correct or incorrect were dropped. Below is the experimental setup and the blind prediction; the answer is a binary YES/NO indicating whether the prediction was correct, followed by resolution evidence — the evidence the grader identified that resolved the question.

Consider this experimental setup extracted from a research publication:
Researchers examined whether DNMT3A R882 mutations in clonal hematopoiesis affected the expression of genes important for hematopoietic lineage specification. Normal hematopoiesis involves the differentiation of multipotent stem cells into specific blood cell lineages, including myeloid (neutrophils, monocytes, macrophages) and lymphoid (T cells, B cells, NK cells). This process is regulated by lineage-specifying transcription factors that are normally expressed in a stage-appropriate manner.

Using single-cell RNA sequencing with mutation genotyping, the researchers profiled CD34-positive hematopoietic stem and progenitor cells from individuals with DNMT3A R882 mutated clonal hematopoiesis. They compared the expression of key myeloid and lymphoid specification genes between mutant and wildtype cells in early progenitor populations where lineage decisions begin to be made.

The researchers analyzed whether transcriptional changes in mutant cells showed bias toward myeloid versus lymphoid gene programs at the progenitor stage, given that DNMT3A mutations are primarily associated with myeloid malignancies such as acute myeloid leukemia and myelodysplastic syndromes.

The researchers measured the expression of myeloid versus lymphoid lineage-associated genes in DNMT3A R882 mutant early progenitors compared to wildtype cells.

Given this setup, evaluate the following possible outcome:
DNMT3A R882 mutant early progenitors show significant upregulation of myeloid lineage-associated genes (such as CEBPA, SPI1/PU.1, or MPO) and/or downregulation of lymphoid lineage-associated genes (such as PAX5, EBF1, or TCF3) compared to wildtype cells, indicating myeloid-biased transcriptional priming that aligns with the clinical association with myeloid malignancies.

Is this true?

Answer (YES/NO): NO